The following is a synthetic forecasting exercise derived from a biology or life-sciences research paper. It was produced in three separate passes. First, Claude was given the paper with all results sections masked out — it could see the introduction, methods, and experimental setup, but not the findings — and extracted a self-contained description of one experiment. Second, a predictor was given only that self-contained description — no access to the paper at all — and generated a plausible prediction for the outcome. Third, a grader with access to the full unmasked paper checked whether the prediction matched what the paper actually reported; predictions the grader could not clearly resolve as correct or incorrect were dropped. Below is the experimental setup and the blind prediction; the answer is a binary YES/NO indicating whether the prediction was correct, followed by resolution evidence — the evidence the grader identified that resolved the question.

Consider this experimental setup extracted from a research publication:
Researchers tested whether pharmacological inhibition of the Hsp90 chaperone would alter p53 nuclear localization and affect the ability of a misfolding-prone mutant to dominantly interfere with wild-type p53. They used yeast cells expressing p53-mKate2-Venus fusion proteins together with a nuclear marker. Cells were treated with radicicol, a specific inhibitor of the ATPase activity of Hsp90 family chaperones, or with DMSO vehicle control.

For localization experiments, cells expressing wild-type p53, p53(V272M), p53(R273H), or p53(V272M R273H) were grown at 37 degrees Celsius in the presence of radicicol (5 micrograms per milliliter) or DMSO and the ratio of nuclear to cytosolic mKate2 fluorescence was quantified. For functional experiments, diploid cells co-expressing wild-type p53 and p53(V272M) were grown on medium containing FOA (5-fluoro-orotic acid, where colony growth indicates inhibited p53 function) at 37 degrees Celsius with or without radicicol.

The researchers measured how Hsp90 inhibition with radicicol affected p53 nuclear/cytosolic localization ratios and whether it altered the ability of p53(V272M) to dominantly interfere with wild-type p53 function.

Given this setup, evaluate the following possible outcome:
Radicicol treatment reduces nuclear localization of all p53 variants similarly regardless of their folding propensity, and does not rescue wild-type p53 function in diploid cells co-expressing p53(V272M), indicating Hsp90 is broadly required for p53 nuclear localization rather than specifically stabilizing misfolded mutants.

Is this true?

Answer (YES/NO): NO